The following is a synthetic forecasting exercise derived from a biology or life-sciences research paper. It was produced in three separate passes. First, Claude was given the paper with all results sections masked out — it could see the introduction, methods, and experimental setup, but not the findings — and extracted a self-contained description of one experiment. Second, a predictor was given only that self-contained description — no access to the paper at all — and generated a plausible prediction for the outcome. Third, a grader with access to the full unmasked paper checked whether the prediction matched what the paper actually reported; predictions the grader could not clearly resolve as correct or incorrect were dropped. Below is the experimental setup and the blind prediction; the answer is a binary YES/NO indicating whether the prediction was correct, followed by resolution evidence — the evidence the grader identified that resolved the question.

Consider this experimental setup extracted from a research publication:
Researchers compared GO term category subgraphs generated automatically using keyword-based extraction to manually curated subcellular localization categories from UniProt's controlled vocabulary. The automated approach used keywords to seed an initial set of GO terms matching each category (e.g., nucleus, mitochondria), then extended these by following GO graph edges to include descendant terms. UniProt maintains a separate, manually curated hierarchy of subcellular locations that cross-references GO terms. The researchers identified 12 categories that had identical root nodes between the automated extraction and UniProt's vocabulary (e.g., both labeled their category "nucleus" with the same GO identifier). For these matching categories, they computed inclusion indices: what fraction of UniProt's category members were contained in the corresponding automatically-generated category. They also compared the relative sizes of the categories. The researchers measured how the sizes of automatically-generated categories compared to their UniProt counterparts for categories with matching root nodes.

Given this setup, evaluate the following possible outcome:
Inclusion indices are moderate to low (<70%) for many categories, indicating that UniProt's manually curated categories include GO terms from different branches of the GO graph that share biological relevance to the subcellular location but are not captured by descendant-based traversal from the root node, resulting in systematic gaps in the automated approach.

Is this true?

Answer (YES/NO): NO